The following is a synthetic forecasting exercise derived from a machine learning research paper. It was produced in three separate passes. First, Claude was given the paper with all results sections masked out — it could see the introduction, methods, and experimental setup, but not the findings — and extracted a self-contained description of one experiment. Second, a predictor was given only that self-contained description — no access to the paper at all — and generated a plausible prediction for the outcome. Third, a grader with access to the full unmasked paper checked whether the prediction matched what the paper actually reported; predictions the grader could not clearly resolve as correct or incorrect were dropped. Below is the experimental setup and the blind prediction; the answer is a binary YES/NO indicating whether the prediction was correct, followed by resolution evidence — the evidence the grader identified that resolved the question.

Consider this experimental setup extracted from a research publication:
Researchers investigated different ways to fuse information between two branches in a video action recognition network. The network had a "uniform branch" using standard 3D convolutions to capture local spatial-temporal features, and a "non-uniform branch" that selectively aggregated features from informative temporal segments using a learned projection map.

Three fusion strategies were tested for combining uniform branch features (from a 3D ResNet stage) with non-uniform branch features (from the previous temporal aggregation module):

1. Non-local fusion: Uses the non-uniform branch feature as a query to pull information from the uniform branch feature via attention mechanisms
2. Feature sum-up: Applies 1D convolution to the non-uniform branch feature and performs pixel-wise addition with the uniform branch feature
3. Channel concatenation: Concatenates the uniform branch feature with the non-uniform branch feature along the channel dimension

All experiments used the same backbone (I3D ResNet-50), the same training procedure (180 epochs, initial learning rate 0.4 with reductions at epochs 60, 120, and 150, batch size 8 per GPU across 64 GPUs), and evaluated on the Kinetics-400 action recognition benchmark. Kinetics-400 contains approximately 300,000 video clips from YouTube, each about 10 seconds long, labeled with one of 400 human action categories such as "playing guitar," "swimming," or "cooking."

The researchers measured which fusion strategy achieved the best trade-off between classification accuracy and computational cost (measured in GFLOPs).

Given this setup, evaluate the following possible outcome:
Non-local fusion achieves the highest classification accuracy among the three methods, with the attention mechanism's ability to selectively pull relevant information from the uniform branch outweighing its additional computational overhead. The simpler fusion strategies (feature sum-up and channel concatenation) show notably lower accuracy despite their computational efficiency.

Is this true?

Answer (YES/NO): NO